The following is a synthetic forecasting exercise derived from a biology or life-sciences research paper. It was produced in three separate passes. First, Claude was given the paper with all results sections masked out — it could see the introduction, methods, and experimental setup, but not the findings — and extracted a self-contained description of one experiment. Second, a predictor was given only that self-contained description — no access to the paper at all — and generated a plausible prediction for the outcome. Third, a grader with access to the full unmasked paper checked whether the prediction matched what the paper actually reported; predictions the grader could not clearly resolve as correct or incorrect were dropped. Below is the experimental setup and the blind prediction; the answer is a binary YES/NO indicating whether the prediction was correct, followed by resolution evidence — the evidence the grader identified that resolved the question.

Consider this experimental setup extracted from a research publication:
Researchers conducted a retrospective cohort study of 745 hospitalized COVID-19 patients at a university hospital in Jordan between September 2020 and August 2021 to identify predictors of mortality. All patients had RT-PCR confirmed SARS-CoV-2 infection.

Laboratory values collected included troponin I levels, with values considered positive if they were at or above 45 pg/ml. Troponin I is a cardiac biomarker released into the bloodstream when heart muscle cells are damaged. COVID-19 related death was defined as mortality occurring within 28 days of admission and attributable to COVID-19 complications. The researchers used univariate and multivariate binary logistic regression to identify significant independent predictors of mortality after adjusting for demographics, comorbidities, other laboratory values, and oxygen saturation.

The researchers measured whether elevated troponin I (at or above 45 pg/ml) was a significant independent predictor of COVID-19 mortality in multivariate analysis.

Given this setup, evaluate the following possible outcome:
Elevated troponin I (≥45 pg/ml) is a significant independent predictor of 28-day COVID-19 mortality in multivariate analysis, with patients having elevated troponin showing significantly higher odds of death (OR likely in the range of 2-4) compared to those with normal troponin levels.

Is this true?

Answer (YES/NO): YES